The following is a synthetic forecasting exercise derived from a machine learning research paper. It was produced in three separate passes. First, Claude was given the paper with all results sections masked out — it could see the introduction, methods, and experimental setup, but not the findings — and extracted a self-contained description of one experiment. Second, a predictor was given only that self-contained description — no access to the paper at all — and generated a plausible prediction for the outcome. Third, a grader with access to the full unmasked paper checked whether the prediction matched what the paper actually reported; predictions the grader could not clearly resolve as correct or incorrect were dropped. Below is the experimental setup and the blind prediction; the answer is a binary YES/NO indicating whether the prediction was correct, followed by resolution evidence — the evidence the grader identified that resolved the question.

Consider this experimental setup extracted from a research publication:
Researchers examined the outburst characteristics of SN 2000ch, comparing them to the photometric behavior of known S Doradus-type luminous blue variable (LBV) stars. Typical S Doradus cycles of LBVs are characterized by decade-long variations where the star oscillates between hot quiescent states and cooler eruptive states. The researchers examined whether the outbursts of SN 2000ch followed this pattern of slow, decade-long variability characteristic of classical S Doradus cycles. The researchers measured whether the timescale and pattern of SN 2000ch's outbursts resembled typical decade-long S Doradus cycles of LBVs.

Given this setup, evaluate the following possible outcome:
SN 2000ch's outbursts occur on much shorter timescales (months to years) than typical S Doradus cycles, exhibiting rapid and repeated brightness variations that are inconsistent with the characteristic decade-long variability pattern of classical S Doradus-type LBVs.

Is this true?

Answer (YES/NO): YES